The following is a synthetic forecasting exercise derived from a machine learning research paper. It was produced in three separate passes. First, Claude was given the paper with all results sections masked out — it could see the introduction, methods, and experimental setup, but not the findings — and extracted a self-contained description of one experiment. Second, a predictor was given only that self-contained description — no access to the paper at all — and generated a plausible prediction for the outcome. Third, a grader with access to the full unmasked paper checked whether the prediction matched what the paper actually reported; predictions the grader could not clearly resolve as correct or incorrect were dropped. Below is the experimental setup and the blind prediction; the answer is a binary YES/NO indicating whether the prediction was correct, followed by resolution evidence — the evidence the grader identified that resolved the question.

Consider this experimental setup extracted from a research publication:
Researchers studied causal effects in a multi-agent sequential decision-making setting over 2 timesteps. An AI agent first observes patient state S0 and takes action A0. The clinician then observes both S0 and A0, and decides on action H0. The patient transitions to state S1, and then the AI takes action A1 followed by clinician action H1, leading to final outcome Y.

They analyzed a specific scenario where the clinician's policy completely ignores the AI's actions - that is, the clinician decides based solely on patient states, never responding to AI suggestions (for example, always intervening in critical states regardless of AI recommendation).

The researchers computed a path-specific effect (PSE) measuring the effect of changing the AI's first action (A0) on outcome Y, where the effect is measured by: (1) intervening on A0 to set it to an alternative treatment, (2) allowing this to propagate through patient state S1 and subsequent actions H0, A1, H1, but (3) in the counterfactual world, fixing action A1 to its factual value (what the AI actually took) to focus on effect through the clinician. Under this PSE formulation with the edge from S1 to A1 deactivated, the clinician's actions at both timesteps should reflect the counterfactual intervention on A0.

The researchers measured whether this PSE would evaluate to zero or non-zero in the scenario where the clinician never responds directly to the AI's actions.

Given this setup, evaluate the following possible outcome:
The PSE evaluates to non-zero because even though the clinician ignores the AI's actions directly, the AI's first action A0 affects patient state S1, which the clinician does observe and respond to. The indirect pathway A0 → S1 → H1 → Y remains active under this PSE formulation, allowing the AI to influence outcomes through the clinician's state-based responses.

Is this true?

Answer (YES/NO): NO